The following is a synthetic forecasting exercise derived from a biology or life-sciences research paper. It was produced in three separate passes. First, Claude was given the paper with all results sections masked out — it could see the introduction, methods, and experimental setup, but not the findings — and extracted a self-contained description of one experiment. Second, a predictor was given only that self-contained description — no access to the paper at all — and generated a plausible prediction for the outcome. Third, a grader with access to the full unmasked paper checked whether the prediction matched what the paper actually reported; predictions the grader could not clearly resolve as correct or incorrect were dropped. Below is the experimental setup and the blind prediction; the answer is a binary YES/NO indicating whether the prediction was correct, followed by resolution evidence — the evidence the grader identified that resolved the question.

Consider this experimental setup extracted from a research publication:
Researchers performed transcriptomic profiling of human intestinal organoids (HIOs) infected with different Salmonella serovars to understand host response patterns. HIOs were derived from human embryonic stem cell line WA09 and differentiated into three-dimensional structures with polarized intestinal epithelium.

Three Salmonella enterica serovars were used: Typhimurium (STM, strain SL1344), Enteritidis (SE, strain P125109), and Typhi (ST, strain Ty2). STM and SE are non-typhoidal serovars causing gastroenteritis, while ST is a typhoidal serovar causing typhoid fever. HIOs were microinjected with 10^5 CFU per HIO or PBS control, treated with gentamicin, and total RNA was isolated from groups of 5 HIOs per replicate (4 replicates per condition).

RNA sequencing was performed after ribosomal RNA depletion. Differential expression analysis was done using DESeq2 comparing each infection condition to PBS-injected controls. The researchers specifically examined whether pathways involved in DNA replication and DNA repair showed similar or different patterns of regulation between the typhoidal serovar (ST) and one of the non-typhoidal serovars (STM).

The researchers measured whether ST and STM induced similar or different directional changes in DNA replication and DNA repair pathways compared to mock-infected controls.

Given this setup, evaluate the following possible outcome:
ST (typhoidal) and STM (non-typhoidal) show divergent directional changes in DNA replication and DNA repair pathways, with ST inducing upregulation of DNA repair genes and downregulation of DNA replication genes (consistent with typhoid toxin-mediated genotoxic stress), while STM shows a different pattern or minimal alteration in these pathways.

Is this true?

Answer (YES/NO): NO